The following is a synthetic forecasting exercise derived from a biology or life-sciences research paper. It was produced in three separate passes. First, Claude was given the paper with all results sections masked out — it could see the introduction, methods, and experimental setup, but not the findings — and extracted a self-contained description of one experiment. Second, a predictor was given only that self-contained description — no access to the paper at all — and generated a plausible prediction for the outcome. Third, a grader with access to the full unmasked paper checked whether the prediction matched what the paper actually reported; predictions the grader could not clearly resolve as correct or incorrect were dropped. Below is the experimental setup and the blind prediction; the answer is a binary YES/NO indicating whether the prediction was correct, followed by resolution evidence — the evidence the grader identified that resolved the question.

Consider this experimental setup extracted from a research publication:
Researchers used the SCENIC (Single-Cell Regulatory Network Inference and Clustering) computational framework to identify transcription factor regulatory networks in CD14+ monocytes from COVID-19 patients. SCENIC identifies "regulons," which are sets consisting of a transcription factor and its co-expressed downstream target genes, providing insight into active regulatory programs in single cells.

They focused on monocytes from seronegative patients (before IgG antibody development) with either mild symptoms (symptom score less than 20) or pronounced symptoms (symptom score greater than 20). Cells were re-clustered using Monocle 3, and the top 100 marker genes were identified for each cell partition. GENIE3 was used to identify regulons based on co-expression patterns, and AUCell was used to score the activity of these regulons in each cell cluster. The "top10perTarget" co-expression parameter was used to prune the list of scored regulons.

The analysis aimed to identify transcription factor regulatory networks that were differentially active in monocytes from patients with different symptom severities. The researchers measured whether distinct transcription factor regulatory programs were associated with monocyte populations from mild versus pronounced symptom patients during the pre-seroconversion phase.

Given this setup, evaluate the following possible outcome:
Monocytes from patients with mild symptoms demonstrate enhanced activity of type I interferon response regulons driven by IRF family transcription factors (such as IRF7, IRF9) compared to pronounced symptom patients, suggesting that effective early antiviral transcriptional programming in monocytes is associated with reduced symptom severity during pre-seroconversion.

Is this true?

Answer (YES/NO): YES